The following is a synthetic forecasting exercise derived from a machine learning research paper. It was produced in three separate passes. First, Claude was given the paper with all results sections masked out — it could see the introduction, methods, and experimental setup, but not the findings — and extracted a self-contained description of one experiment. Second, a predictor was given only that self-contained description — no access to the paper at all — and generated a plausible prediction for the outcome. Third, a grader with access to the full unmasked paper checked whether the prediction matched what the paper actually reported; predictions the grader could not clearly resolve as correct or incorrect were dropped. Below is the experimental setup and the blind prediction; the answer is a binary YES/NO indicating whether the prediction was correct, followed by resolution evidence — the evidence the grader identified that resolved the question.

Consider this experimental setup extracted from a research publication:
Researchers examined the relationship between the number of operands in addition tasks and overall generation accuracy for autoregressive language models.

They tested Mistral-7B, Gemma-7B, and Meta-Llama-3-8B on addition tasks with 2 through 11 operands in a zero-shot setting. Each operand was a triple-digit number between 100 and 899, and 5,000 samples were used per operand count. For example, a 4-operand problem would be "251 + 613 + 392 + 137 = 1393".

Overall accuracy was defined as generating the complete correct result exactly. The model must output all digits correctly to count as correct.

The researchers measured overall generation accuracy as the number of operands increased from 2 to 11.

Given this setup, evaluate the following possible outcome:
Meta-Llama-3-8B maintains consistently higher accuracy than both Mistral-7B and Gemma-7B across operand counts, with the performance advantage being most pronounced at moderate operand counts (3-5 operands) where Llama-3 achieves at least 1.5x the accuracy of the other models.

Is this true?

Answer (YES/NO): NO